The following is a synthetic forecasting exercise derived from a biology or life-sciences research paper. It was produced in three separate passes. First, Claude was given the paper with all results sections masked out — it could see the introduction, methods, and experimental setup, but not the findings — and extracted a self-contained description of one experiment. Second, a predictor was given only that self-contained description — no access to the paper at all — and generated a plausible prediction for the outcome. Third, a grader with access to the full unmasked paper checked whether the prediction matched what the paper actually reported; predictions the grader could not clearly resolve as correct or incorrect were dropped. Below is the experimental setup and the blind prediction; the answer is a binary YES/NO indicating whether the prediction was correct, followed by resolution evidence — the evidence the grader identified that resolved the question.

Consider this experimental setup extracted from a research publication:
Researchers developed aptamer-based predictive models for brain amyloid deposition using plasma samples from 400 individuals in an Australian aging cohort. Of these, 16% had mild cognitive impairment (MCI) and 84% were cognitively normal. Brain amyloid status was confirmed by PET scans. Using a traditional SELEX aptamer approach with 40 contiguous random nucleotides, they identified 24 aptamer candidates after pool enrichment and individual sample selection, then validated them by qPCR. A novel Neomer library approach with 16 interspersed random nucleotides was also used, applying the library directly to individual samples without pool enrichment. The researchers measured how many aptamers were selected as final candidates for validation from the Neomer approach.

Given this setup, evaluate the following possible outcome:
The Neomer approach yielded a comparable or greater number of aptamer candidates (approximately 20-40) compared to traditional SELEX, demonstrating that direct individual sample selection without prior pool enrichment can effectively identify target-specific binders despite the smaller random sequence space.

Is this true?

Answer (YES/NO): NO